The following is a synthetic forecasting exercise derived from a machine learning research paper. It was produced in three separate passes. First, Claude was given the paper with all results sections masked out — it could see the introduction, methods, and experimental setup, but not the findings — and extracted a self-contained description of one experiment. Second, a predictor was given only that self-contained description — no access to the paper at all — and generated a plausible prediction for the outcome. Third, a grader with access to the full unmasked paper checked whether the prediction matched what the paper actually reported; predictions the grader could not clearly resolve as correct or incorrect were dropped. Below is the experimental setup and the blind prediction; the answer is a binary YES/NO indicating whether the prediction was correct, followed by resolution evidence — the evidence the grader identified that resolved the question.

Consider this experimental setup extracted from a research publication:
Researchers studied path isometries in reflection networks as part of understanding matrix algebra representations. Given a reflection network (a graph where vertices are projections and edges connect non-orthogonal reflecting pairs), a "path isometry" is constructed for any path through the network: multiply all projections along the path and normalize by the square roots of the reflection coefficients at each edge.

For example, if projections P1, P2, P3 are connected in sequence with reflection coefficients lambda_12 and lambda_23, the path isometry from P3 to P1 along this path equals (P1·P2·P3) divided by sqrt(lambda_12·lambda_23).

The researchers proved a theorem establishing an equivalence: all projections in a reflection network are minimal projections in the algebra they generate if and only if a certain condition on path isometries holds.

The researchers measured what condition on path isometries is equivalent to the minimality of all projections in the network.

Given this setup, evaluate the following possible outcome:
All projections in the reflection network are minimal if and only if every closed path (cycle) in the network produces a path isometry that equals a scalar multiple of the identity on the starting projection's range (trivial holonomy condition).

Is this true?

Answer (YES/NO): NO